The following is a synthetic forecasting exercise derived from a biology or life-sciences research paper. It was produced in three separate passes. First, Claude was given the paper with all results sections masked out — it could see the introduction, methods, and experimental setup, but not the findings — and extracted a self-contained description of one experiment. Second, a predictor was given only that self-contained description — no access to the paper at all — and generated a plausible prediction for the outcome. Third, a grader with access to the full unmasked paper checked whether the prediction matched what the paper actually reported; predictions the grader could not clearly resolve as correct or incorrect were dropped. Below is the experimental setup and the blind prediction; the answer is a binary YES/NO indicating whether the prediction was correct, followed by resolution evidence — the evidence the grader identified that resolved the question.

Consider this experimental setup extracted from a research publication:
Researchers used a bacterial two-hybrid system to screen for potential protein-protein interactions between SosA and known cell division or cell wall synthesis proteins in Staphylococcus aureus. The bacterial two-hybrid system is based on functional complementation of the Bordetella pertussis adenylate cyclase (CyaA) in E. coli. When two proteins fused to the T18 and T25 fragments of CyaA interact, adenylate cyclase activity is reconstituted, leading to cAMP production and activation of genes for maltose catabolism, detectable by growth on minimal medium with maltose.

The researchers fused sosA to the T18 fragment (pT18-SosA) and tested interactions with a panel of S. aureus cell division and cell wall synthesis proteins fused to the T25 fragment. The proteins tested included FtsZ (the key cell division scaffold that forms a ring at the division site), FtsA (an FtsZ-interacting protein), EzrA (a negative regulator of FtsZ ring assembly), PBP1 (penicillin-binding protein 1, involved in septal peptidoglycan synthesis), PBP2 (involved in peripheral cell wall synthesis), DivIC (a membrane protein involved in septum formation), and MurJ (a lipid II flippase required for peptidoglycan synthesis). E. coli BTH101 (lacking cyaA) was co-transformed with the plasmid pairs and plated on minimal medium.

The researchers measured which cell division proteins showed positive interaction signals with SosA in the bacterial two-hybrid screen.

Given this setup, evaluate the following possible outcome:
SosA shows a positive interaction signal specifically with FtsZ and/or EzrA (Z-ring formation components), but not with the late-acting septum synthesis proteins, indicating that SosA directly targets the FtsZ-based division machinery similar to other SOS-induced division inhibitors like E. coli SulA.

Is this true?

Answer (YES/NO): NO